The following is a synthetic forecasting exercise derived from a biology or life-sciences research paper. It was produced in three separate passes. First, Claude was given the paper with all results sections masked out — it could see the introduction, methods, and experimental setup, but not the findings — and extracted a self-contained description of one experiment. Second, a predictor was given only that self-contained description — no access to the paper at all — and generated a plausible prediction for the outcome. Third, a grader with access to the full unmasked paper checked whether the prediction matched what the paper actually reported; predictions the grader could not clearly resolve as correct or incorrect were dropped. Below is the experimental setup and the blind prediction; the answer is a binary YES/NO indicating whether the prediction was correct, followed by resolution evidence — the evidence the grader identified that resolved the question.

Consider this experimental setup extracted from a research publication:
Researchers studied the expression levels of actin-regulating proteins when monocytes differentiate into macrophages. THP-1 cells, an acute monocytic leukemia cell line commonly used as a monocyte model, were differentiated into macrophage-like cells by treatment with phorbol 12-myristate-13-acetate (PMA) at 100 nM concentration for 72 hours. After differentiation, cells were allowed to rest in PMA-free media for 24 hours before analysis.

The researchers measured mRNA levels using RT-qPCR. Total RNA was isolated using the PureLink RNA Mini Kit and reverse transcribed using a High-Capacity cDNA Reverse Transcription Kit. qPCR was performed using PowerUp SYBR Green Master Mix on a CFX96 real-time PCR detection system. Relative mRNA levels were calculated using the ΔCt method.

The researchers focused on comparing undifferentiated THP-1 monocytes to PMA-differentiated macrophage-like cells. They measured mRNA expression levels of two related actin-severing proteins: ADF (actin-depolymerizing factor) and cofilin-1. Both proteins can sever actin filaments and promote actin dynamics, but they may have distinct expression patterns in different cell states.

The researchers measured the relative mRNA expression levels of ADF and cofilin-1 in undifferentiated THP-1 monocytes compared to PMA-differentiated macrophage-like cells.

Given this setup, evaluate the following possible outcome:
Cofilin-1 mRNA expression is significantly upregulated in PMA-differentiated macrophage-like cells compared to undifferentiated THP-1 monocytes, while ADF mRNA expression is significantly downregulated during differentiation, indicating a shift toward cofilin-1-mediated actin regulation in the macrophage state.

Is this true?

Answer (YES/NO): NO